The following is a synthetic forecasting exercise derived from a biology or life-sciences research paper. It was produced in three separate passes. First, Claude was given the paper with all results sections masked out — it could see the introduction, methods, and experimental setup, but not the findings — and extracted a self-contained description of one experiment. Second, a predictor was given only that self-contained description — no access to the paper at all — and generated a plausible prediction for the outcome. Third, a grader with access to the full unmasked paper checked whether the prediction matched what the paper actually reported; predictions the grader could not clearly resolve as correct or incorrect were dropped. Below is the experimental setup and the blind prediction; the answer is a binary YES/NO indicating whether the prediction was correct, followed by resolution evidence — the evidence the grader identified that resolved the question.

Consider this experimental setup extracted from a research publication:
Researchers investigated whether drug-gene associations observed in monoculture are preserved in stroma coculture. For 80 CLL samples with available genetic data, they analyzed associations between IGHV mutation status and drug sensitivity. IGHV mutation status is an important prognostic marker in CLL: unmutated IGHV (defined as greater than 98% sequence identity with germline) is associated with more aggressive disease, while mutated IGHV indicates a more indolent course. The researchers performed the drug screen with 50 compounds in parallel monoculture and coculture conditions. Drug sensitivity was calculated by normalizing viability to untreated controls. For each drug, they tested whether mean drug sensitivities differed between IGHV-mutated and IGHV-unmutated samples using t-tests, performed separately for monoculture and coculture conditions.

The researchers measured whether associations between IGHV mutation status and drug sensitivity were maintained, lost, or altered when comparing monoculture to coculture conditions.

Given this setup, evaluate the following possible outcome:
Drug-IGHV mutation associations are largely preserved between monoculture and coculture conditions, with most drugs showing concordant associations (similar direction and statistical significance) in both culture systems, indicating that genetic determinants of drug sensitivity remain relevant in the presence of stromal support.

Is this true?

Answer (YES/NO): NO